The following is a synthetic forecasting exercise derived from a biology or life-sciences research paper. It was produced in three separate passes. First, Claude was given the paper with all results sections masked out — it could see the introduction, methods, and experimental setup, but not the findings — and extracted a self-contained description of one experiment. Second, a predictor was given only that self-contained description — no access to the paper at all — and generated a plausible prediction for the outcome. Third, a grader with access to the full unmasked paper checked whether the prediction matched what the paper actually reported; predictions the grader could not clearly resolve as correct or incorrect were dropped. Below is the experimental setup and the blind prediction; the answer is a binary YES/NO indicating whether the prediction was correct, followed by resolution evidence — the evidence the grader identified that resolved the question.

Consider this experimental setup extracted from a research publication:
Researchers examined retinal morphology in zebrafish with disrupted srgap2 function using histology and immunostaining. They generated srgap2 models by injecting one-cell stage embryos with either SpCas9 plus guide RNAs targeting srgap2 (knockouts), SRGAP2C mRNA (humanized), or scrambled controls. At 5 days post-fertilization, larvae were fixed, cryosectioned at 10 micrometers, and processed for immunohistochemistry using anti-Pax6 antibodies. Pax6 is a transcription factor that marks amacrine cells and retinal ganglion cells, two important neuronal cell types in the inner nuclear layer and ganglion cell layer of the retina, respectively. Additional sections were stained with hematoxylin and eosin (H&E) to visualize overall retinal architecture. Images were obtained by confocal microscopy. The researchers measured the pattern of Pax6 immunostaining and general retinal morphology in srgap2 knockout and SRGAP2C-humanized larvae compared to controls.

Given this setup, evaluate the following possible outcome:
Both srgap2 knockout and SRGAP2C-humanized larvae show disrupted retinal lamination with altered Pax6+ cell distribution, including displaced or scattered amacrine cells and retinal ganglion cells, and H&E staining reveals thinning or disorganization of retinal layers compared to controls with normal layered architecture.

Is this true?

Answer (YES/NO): NO